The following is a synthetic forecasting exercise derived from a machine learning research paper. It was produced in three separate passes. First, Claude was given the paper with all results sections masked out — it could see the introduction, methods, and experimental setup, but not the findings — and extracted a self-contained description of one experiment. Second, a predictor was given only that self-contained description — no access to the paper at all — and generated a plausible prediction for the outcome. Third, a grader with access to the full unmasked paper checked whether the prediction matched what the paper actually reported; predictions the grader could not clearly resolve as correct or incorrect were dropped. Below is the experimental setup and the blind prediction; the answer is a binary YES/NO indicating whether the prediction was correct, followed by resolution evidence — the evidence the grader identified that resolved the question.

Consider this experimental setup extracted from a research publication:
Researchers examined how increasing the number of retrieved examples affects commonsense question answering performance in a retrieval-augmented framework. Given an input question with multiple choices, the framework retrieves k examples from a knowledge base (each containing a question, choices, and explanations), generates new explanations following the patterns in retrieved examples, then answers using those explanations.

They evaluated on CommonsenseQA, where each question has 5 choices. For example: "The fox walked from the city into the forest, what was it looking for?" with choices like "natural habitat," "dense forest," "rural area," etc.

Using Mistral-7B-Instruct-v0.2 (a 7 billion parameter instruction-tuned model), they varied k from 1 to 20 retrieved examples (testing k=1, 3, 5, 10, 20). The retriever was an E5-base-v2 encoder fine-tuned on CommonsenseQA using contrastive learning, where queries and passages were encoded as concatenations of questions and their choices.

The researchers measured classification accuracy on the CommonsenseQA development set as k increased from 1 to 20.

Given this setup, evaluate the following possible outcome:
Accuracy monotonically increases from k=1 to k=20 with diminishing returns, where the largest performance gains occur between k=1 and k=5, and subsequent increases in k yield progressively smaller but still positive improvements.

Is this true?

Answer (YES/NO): NO